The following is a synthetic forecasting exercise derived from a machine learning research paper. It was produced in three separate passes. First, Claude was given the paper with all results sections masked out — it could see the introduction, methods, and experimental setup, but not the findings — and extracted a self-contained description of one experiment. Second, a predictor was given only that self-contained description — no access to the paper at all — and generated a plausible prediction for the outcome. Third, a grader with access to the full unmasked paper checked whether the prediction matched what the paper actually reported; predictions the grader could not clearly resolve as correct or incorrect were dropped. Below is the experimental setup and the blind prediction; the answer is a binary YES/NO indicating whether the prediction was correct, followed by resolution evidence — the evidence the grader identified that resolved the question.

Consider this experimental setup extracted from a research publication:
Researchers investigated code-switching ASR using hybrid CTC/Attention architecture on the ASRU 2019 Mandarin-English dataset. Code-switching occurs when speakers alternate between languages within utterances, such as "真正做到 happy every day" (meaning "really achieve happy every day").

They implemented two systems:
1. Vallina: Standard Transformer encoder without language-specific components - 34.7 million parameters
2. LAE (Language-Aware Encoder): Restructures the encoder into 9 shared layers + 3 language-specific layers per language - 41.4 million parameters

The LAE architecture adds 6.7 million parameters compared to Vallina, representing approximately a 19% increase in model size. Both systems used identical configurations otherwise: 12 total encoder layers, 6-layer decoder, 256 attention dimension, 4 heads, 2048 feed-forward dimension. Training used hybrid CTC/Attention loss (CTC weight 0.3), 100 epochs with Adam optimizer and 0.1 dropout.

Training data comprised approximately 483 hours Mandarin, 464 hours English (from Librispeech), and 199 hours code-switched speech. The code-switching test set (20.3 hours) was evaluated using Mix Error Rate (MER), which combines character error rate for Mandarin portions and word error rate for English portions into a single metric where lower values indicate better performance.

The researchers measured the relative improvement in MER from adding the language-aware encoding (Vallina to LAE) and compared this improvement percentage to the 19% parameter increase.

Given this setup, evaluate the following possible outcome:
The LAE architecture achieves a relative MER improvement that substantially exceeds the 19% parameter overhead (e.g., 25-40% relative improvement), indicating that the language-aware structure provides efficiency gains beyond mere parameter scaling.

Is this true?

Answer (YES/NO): NO